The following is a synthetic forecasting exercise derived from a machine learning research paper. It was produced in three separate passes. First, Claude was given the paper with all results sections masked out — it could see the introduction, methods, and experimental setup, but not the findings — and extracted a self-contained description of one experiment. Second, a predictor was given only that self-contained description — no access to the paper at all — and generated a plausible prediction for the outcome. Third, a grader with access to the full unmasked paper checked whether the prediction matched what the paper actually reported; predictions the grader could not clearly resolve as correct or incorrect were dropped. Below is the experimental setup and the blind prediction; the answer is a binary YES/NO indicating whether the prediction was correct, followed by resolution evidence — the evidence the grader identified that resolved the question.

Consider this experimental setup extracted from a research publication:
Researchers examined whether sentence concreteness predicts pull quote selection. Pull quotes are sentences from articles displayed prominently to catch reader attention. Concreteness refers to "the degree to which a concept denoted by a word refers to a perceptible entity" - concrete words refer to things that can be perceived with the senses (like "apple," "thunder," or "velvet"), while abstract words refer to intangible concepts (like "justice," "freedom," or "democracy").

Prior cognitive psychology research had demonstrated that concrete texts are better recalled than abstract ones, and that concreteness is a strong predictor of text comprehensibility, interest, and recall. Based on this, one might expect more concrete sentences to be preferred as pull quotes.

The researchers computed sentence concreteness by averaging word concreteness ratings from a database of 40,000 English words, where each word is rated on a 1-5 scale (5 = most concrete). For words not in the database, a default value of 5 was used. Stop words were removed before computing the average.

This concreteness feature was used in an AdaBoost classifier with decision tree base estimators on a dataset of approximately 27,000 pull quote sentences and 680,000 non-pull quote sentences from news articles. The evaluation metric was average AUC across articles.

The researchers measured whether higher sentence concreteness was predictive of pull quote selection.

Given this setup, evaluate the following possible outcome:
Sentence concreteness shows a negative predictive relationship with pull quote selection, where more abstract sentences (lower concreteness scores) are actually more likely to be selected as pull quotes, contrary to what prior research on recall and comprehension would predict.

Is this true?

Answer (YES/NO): YES